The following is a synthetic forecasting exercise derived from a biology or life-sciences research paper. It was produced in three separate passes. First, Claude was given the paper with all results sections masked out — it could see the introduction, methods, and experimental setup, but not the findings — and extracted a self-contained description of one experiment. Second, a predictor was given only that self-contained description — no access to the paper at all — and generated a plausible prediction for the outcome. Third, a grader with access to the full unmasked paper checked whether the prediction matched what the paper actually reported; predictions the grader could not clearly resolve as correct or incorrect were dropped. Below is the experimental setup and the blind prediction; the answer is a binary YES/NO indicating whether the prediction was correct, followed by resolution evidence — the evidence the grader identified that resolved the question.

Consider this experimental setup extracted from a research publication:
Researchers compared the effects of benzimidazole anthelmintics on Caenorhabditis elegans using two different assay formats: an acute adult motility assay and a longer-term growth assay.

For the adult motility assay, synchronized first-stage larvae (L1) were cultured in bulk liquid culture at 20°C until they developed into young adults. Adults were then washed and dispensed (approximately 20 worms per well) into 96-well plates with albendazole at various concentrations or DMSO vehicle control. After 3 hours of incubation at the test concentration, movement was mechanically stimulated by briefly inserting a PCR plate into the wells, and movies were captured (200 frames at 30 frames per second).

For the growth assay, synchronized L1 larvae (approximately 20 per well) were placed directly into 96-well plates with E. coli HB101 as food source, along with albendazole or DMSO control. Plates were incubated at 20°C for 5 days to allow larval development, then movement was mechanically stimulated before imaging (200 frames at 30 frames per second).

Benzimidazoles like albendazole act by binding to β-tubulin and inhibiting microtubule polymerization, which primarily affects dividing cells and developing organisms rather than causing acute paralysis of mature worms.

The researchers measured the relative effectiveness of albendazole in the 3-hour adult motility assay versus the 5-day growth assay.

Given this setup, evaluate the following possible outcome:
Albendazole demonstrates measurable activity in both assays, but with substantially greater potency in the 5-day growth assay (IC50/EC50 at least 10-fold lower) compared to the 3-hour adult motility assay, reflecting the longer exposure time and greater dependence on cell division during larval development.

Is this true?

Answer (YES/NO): NO